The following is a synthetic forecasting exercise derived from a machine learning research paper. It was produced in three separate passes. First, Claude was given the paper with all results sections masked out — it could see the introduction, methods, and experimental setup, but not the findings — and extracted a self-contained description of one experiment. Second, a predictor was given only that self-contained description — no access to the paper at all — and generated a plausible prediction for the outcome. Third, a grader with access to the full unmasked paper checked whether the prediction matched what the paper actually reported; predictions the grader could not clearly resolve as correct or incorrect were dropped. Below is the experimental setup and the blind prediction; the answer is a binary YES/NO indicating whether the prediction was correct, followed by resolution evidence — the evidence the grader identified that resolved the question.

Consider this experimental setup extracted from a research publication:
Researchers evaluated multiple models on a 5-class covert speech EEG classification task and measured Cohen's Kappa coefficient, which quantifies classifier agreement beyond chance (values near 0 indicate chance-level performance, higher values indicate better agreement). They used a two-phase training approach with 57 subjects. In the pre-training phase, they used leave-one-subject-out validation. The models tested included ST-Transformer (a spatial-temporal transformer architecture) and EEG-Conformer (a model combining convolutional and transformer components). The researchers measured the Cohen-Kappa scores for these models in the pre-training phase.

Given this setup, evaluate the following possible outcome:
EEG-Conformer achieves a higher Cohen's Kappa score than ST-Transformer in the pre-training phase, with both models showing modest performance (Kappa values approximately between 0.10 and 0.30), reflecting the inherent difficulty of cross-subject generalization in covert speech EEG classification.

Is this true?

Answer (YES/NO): NO